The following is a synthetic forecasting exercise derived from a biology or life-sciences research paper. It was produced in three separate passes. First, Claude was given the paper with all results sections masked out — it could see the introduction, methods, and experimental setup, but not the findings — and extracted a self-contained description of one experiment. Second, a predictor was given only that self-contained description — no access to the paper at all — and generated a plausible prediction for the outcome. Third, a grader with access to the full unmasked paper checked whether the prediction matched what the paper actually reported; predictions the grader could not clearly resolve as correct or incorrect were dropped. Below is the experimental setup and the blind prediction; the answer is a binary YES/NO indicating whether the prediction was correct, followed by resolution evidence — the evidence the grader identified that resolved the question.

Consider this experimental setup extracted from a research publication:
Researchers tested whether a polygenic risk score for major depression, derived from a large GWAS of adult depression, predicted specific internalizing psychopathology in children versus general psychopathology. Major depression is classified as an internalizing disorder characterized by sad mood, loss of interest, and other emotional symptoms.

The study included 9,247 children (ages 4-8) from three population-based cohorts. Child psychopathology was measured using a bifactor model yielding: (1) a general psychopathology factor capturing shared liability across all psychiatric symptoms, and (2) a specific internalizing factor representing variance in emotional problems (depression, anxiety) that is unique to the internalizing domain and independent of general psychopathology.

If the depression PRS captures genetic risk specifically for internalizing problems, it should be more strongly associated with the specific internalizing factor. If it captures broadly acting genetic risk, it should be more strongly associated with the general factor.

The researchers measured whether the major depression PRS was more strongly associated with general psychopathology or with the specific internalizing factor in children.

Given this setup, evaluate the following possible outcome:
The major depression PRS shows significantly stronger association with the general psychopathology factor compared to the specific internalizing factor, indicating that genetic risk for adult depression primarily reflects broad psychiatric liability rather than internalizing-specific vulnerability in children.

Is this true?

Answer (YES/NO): NO